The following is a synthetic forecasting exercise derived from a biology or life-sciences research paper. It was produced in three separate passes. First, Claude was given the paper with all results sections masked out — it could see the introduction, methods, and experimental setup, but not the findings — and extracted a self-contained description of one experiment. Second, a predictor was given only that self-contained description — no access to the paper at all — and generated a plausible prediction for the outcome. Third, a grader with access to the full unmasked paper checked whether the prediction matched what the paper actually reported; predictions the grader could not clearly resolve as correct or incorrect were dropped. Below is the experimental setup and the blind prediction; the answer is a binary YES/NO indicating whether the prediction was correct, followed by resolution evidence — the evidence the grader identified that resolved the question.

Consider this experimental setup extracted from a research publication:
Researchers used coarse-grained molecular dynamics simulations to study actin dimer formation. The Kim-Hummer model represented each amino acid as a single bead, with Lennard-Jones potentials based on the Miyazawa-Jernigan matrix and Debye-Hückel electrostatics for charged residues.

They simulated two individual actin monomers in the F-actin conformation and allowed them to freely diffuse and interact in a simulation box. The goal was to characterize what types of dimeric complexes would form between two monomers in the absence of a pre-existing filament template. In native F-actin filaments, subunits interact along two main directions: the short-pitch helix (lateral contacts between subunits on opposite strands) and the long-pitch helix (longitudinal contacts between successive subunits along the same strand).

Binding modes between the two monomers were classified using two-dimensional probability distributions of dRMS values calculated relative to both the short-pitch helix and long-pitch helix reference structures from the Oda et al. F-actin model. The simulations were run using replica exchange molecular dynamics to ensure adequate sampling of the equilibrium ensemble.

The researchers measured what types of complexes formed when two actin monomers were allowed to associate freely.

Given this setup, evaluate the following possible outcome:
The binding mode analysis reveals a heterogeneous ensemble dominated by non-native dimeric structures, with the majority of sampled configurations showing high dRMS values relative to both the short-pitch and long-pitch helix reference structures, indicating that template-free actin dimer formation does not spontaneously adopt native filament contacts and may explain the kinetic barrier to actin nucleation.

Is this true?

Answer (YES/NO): NO